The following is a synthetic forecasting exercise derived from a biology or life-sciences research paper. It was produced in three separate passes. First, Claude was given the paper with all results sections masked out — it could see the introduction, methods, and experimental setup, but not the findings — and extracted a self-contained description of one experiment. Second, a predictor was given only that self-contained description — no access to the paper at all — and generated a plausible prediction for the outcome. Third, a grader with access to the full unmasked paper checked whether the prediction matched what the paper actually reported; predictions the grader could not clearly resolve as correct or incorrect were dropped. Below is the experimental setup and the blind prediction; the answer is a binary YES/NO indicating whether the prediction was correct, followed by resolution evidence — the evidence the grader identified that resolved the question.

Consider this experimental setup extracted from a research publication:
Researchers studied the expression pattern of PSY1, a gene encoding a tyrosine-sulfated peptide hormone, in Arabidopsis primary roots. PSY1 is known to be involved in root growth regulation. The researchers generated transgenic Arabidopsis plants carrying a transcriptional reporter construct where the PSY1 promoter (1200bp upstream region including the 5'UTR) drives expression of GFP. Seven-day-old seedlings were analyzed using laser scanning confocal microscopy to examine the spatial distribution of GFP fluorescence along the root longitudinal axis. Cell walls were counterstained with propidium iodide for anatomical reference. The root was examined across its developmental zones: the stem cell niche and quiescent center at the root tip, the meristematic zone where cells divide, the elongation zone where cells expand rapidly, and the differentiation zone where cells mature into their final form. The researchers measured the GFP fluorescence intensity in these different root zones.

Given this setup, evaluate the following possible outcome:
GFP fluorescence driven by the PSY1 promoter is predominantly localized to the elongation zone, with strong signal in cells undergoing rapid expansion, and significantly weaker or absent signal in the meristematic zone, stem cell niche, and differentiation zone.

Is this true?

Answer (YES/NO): NO